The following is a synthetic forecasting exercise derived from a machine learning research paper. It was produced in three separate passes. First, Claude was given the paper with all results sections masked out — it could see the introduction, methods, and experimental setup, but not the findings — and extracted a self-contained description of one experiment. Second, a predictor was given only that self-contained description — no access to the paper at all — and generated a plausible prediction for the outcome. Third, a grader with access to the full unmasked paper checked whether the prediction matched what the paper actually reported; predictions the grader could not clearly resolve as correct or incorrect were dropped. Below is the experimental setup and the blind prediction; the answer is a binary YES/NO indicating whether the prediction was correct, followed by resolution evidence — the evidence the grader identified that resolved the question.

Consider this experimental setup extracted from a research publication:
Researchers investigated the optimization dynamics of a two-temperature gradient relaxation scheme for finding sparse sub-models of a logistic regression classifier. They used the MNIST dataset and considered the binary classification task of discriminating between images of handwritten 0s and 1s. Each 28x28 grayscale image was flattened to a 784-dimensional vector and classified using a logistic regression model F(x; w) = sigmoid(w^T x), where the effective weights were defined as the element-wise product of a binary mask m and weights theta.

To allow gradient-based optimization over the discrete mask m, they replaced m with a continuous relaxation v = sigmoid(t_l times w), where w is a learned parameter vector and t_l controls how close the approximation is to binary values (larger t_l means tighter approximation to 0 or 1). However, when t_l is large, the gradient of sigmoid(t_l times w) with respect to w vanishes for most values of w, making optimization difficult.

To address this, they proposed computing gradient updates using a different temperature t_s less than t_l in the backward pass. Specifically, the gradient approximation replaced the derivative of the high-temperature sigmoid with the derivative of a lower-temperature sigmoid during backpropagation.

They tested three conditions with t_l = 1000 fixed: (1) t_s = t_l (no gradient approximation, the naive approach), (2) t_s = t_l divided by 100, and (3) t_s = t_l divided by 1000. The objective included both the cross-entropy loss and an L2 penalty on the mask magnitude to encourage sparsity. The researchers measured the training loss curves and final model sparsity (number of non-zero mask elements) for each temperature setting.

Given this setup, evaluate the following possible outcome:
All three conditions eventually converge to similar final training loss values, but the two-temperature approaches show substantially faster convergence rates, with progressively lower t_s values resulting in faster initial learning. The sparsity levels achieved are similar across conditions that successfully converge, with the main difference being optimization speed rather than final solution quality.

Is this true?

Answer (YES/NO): NO